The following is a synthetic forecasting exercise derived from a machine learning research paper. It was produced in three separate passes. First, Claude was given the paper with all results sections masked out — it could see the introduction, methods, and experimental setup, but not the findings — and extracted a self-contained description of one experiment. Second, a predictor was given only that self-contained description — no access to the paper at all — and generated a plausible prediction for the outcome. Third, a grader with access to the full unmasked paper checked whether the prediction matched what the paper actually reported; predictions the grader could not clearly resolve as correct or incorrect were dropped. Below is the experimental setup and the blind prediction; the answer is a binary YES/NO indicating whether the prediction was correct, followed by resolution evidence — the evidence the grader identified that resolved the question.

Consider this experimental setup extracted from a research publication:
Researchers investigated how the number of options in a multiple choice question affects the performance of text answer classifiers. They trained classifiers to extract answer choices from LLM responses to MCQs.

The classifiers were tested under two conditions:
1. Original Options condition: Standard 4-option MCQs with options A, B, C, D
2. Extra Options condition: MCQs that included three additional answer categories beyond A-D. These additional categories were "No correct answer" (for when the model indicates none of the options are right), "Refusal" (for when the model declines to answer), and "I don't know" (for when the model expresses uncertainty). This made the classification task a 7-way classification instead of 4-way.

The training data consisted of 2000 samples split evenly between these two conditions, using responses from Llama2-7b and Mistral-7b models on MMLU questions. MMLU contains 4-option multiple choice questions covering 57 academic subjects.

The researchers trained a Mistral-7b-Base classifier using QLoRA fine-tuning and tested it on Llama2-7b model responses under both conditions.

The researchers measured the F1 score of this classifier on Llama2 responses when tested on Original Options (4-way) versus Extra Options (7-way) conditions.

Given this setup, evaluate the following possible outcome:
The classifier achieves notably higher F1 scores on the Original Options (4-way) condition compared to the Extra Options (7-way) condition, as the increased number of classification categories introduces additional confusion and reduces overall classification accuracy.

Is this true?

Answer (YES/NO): YES